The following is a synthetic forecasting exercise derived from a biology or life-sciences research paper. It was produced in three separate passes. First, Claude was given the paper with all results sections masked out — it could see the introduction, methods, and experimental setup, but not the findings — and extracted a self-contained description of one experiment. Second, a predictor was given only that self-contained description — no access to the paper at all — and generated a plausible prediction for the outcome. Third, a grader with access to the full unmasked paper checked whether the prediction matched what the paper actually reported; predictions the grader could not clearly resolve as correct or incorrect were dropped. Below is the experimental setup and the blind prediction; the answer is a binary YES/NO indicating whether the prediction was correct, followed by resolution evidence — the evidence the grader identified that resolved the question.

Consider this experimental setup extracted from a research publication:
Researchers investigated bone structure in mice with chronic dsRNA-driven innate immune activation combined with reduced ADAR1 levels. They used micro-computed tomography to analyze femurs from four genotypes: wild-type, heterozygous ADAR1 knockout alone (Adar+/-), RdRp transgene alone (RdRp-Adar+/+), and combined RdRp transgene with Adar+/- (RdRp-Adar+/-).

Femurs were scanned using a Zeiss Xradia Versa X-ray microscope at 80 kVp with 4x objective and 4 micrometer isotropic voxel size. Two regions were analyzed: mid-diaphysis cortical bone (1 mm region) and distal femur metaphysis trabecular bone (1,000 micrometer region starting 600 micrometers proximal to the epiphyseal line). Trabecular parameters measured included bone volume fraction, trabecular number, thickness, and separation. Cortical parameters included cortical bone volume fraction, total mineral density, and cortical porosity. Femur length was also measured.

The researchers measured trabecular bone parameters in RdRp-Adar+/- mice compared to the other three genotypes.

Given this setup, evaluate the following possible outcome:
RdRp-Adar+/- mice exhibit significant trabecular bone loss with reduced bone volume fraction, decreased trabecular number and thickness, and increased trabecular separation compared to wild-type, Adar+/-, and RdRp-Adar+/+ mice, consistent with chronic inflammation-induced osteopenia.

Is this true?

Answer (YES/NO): NO